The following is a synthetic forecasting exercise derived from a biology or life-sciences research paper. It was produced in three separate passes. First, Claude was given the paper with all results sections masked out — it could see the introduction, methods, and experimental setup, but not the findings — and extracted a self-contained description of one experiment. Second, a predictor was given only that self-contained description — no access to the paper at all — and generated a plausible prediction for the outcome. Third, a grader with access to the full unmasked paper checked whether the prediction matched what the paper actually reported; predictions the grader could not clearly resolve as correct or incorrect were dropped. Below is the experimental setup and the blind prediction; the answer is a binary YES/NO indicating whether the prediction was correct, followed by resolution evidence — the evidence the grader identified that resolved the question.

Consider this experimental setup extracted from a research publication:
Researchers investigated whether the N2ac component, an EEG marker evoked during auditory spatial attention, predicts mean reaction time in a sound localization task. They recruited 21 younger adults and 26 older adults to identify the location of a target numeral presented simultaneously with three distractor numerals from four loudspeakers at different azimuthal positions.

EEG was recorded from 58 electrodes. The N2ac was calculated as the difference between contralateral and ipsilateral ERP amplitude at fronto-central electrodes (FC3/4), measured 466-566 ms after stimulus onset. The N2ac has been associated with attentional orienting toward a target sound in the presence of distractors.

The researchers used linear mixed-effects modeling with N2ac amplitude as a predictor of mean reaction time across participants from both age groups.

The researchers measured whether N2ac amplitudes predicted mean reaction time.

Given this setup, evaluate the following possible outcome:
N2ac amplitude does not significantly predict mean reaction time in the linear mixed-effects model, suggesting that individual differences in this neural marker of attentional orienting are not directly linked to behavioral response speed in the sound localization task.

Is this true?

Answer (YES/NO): YES